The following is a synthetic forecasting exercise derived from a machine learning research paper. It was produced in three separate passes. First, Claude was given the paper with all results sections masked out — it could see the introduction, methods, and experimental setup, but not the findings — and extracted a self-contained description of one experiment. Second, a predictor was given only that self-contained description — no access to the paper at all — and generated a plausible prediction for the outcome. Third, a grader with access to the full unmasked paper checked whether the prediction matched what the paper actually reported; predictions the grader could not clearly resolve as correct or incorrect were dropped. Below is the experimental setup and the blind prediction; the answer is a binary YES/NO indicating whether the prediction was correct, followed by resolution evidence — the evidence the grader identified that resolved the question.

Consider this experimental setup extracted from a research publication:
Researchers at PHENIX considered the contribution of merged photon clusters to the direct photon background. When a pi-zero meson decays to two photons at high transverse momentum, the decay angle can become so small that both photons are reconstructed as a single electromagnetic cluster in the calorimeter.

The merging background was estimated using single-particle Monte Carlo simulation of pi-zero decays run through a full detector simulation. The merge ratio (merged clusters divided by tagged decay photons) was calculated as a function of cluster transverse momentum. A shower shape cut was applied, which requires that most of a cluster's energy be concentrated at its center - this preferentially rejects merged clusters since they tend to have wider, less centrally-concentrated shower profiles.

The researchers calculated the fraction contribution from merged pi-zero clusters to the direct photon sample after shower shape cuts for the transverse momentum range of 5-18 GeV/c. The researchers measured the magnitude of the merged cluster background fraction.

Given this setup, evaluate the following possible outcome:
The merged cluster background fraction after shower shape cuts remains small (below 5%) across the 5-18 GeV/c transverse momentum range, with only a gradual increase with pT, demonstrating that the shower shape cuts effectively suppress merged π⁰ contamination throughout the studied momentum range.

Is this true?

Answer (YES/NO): YES